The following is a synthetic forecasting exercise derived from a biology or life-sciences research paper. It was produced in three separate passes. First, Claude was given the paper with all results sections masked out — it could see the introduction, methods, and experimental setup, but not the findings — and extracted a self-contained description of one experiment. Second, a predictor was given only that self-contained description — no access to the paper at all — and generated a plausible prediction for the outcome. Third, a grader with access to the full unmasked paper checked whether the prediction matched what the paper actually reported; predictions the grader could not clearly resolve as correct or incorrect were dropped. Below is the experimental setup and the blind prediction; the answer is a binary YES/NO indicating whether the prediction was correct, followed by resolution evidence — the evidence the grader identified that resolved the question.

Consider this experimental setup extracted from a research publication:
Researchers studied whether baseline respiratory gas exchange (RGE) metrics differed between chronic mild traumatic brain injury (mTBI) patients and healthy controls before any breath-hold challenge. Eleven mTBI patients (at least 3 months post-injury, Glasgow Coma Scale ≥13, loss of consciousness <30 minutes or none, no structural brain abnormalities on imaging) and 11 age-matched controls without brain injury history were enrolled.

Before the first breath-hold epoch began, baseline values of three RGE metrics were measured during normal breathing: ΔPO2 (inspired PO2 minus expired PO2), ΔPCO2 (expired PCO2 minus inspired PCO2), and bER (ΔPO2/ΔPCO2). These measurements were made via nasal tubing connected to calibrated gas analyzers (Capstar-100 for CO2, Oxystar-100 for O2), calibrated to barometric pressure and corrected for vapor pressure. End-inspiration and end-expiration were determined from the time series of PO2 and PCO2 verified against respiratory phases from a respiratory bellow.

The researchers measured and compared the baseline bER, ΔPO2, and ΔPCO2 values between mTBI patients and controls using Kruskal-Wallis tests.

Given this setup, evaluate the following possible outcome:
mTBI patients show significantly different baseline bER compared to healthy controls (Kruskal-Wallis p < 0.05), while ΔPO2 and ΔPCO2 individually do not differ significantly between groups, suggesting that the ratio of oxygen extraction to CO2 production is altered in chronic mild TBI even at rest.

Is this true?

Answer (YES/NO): NO